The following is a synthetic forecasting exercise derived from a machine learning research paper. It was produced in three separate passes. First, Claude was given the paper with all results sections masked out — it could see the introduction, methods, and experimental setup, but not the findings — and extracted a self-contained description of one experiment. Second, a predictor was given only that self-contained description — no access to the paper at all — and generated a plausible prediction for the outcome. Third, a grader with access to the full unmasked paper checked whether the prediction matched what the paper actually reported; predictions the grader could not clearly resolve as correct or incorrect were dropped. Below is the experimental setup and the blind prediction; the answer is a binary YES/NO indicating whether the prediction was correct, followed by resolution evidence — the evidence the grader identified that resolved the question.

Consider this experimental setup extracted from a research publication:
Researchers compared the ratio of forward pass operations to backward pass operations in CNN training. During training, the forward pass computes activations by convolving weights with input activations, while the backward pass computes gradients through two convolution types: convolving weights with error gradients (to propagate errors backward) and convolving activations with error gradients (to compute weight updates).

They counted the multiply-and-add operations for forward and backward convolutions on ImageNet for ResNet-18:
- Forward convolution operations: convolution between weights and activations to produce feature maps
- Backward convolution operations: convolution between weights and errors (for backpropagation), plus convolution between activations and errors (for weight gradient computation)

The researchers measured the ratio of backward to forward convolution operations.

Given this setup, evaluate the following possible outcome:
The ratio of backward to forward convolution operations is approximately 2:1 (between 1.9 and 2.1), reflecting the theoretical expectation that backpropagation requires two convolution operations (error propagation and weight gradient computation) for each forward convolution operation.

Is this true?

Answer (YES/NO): NO